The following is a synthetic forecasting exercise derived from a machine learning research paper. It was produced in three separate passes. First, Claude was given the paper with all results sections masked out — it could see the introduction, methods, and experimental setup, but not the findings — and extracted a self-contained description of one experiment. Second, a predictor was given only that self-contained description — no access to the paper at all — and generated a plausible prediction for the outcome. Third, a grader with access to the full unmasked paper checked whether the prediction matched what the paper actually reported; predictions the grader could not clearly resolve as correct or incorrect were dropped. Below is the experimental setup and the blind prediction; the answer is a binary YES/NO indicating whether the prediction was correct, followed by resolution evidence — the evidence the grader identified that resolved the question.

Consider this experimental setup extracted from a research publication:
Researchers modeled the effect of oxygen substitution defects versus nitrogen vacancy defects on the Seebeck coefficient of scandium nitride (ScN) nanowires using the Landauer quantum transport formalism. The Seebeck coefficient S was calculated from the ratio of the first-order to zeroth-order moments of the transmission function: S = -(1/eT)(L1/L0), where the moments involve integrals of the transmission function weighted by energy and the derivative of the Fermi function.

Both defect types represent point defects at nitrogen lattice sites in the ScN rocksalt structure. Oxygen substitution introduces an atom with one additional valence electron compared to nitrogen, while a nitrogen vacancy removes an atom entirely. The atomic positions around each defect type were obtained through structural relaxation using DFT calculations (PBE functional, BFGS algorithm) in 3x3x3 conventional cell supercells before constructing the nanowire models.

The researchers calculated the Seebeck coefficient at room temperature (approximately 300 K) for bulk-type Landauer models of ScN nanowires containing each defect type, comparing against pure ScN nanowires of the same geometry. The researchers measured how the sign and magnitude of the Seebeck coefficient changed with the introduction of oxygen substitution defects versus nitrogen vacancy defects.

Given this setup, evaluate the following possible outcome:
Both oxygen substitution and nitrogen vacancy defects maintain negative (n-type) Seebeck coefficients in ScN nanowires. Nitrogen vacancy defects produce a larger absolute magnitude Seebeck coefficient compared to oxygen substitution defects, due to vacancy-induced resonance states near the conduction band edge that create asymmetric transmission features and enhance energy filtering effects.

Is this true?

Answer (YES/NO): NO